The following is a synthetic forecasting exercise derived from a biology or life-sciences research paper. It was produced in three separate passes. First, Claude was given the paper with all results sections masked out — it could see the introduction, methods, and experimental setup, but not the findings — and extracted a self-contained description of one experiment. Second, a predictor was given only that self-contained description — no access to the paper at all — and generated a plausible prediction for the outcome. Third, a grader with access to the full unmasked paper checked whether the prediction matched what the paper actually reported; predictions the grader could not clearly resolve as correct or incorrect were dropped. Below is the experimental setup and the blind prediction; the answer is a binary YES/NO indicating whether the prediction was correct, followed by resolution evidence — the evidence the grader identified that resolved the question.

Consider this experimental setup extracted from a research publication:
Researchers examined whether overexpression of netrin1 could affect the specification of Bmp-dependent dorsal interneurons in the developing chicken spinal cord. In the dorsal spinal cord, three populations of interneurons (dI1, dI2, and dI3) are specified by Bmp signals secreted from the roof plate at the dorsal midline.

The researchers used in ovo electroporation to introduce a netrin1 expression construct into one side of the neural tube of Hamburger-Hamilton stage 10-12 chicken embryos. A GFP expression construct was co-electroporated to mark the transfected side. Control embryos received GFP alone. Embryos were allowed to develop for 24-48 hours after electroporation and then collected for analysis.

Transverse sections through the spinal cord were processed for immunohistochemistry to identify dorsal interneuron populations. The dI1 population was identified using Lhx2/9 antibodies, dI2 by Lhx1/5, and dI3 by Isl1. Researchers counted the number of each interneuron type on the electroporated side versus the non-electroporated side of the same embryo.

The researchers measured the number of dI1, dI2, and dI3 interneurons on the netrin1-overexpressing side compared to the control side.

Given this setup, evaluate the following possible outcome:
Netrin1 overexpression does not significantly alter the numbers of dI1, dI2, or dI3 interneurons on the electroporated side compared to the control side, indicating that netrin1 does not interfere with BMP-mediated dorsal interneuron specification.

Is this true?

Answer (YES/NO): NO